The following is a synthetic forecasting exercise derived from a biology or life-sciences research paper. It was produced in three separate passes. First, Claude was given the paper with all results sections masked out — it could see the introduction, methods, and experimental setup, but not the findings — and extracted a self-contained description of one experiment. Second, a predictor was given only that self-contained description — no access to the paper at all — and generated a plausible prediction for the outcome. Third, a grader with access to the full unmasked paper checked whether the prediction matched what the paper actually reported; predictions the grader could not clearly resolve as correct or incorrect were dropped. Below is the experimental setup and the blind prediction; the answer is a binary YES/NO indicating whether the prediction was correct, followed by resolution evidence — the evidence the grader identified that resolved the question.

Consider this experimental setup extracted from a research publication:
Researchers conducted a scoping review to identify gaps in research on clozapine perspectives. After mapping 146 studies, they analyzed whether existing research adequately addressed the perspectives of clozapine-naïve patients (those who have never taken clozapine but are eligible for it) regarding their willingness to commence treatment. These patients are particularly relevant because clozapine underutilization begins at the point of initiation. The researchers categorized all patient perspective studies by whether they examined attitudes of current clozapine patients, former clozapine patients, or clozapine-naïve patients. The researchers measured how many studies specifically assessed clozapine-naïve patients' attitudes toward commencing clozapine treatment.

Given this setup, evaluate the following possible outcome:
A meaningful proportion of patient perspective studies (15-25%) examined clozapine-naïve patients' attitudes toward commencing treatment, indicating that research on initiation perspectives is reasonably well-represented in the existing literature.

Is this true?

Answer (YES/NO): NO